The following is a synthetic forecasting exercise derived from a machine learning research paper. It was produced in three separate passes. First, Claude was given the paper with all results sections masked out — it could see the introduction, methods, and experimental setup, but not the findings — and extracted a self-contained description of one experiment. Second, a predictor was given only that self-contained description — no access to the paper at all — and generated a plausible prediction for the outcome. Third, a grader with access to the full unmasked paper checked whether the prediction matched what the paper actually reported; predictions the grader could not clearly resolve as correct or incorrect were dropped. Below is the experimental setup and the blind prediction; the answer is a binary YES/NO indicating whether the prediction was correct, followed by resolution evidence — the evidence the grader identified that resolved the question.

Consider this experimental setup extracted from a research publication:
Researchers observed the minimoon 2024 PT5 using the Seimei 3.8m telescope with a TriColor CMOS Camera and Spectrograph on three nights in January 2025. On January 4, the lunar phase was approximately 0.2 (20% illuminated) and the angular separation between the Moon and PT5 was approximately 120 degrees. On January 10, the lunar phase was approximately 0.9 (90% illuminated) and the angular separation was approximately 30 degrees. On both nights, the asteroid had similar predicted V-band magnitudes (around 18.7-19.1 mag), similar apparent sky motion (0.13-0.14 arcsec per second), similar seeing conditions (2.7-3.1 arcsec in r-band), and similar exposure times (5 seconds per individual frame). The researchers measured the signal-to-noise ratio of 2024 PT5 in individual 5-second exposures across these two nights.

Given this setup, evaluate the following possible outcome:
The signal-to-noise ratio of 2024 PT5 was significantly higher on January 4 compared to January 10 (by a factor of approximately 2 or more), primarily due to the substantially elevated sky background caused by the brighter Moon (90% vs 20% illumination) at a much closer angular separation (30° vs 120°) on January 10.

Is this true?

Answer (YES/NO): YES